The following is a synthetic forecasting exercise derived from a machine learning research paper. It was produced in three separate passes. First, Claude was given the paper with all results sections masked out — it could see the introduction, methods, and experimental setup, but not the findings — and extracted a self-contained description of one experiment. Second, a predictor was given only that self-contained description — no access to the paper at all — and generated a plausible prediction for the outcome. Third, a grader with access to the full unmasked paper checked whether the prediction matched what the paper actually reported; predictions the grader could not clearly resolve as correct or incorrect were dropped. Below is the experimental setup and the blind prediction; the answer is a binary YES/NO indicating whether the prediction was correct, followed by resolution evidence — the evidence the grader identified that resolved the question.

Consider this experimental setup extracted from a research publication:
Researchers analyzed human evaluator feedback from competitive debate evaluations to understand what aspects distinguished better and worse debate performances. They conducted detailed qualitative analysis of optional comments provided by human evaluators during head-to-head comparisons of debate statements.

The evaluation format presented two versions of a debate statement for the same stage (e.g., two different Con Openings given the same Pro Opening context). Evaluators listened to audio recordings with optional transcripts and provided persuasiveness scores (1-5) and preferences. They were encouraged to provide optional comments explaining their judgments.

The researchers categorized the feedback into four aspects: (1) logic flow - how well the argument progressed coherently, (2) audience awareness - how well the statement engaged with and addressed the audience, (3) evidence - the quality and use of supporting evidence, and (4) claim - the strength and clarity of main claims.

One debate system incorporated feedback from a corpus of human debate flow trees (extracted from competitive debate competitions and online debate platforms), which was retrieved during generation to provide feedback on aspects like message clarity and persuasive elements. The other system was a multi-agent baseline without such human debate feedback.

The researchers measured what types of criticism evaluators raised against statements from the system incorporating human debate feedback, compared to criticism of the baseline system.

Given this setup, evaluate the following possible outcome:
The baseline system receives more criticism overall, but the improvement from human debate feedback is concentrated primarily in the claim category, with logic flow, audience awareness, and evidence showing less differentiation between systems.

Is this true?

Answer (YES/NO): NO